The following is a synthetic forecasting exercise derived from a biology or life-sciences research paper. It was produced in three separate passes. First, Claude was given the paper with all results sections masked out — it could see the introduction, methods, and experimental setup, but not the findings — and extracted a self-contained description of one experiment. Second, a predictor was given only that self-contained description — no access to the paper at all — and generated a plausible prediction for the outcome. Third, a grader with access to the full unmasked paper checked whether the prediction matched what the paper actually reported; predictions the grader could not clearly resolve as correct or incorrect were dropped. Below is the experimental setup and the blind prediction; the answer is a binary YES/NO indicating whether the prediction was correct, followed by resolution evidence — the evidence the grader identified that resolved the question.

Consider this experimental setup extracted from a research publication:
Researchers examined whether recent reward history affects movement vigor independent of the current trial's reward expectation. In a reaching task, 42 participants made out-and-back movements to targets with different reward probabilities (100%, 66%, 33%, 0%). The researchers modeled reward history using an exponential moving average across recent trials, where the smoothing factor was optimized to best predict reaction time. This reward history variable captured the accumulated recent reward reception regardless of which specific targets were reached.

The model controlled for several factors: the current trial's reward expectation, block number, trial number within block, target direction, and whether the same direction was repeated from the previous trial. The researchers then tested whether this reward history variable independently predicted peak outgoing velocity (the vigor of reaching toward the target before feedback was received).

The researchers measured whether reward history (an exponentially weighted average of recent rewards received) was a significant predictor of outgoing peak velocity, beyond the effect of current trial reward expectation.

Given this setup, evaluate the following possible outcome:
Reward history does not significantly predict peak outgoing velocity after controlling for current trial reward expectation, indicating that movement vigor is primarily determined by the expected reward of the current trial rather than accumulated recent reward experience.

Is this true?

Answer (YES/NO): NO